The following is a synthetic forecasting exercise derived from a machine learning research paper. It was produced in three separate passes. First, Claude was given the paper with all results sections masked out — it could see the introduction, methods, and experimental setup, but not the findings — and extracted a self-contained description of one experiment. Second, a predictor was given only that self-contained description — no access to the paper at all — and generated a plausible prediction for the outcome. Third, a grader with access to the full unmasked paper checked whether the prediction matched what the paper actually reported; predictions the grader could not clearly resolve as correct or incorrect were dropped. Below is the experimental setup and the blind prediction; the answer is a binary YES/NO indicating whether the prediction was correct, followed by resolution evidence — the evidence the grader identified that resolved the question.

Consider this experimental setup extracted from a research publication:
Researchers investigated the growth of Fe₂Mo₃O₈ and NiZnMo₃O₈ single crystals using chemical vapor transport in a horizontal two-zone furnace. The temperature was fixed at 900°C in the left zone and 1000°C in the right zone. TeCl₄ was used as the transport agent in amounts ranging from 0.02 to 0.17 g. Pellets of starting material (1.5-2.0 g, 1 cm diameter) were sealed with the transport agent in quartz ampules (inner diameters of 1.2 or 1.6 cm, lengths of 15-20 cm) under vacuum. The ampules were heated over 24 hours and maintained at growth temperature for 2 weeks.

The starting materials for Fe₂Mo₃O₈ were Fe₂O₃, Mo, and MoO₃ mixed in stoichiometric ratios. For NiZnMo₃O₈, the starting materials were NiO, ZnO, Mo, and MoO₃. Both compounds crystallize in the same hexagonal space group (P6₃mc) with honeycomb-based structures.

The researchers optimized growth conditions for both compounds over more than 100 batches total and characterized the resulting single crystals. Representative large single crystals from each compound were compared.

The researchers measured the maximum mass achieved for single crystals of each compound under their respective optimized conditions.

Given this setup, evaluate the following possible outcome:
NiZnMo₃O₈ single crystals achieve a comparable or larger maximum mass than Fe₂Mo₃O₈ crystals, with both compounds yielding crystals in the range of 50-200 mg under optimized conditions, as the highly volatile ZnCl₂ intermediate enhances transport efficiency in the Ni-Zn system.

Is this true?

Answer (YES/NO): NO